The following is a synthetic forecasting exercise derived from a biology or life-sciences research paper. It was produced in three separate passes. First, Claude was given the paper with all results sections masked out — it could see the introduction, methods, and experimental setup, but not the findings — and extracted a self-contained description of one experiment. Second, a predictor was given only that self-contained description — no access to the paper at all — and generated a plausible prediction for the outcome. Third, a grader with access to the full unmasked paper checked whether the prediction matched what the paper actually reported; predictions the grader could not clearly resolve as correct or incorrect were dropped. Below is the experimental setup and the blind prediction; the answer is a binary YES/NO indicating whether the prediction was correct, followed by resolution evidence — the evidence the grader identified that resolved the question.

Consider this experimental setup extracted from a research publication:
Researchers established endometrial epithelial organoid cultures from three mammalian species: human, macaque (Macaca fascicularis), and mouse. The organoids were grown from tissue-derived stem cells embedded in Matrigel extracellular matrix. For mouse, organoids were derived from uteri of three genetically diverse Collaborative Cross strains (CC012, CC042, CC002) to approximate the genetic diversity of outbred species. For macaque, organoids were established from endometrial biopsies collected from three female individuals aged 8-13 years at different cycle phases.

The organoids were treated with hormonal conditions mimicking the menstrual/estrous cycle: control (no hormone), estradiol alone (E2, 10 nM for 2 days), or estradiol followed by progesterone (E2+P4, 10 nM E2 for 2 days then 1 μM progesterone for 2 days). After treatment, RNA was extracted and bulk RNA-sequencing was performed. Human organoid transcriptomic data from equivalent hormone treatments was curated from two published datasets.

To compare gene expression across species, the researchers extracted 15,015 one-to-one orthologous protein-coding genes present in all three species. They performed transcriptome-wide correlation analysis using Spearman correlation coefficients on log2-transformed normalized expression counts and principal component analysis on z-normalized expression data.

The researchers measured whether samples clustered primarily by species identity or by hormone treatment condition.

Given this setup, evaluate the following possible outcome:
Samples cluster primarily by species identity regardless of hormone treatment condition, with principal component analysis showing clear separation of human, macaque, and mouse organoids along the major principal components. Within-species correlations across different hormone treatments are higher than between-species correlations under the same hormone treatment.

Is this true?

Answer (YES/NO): YES